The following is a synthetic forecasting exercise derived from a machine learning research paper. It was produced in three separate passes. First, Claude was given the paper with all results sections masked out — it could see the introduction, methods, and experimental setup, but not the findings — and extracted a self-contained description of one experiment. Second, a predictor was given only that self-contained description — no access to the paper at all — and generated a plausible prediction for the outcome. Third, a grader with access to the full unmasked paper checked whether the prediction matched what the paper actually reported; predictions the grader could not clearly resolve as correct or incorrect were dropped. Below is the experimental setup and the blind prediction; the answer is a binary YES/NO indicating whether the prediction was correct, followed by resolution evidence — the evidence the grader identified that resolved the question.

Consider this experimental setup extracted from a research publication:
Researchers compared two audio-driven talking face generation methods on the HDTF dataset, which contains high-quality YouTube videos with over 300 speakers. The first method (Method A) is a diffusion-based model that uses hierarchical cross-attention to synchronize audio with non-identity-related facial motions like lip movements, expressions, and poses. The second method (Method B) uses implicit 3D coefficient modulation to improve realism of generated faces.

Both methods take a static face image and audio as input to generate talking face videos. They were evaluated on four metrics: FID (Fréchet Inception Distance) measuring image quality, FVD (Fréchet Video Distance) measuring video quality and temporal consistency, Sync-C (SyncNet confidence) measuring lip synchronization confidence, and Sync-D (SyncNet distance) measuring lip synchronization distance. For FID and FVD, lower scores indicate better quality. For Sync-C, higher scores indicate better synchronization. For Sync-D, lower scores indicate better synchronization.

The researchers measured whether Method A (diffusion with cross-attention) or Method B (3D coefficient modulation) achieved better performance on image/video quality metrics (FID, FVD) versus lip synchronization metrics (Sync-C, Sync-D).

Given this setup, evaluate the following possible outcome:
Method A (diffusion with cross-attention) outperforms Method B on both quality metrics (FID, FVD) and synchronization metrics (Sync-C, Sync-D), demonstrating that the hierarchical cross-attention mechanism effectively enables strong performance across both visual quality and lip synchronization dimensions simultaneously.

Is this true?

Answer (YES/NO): NO